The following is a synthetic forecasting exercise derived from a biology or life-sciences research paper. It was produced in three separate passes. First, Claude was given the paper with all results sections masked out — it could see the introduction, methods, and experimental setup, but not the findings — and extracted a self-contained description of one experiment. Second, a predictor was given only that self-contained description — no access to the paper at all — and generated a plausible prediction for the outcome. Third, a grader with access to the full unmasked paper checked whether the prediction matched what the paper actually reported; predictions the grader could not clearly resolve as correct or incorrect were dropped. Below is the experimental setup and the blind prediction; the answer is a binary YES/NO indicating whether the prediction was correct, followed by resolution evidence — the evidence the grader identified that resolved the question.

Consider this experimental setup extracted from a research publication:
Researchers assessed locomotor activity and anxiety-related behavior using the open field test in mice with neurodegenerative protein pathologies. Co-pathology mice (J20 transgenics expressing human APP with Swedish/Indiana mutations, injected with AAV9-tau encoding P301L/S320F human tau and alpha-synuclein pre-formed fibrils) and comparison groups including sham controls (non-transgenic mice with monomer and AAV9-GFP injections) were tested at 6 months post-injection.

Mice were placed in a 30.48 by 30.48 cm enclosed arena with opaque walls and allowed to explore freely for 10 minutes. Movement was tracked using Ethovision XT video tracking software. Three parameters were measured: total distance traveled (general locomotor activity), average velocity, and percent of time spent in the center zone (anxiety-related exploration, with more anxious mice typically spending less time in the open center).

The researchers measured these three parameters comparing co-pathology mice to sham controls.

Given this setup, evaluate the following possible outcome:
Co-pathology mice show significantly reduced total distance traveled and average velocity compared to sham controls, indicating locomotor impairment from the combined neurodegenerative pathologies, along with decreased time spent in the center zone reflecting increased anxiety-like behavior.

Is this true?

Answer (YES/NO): NO